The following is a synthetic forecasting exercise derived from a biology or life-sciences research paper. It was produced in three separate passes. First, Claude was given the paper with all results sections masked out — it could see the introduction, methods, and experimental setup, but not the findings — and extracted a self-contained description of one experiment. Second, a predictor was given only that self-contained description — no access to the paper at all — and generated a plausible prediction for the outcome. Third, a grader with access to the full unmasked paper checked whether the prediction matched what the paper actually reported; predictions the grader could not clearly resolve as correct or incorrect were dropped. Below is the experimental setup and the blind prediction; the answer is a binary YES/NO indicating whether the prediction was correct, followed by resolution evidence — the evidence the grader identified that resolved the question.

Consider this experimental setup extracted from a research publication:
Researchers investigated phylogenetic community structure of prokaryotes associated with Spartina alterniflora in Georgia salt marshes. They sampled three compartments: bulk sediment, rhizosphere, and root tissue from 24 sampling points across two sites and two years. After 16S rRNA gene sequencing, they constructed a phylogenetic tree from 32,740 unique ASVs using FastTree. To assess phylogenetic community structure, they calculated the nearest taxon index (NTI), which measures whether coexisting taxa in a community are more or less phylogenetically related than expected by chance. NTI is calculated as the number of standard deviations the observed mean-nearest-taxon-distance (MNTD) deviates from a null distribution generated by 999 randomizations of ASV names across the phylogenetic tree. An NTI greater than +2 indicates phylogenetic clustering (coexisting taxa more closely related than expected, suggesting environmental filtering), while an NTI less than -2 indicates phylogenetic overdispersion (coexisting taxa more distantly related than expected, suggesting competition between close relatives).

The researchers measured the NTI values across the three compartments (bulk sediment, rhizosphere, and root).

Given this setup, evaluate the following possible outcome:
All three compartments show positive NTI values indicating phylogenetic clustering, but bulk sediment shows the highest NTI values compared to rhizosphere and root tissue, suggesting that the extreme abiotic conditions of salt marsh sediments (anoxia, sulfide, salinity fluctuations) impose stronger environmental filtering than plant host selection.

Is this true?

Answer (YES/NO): YES